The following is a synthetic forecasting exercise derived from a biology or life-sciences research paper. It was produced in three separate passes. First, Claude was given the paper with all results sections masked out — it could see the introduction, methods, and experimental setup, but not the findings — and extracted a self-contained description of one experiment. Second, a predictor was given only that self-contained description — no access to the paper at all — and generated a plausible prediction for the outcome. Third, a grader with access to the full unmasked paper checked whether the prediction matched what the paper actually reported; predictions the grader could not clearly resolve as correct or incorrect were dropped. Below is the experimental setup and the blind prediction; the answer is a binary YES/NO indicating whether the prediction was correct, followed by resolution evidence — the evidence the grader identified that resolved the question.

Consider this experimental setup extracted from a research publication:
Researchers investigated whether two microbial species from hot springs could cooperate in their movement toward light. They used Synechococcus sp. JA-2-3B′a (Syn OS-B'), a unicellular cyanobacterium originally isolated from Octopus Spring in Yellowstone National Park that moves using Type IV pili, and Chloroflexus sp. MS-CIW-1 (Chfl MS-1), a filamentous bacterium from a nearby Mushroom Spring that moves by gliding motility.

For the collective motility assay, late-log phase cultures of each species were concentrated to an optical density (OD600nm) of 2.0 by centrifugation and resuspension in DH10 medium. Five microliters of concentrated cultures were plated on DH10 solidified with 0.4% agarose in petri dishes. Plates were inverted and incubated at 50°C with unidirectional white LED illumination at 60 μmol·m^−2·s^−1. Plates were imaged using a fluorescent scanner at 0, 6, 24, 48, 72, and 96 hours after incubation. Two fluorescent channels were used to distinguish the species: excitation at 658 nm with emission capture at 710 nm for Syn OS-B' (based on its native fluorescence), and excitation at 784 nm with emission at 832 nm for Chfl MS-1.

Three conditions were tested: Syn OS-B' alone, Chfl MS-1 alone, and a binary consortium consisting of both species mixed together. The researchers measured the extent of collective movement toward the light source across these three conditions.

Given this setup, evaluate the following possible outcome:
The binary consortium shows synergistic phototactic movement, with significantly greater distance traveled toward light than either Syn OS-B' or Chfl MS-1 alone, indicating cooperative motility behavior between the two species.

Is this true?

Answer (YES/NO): YES